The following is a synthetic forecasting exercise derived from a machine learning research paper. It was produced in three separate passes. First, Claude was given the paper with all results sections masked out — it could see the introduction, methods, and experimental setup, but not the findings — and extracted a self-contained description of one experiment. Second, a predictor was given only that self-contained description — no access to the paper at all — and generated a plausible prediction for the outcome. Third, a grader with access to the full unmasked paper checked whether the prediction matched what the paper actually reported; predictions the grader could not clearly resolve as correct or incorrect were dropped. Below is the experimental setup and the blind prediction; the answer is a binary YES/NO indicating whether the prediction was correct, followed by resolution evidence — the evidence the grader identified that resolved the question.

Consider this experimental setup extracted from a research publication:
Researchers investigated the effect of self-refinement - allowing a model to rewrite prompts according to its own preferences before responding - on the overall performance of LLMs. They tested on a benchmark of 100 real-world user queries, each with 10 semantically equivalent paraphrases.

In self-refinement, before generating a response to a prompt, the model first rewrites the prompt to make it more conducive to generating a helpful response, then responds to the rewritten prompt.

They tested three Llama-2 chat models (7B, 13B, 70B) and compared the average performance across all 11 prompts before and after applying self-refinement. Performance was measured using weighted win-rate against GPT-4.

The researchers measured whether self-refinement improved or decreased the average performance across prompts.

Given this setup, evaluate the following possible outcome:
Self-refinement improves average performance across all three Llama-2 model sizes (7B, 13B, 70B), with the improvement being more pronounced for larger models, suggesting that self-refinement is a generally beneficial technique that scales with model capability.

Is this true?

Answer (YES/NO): NO